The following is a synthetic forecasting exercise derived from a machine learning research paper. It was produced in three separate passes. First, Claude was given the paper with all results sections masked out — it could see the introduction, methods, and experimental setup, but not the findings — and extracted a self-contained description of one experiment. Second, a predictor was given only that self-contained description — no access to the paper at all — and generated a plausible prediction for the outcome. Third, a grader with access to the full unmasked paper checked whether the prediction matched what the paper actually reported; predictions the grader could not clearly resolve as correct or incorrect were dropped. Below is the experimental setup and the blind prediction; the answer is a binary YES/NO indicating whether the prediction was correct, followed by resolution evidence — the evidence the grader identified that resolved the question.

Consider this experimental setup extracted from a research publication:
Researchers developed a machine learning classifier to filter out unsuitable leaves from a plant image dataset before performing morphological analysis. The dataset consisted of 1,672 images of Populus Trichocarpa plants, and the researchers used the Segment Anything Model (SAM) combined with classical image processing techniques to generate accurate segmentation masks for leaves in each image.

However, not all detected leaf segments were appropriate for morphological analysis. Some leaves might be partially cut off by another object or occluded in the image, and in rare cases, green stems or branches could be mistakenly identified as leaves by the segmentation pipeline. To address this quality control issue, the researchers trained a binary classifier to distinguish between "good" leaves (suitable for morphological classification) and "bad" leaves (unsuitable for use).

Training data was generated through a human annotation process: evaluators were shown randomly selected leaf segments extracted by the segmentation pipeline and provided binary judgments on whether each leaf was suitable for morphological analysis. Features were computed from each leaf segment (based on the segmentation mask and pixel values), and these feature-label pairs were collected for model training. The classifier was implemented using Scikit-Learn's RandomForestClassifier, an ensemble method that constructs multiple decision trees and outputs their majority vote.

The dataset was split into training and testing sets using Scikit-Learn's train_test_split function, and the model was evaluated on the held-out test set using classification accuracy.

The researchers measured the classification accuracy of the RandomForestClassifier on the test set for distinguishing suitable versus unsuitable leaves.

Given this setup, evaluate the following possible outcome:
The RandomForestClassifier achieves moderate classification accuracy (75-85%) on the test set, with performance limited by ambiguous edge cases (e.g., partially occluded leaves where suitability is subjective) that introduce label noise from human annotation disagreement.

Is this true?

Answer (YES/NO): NO